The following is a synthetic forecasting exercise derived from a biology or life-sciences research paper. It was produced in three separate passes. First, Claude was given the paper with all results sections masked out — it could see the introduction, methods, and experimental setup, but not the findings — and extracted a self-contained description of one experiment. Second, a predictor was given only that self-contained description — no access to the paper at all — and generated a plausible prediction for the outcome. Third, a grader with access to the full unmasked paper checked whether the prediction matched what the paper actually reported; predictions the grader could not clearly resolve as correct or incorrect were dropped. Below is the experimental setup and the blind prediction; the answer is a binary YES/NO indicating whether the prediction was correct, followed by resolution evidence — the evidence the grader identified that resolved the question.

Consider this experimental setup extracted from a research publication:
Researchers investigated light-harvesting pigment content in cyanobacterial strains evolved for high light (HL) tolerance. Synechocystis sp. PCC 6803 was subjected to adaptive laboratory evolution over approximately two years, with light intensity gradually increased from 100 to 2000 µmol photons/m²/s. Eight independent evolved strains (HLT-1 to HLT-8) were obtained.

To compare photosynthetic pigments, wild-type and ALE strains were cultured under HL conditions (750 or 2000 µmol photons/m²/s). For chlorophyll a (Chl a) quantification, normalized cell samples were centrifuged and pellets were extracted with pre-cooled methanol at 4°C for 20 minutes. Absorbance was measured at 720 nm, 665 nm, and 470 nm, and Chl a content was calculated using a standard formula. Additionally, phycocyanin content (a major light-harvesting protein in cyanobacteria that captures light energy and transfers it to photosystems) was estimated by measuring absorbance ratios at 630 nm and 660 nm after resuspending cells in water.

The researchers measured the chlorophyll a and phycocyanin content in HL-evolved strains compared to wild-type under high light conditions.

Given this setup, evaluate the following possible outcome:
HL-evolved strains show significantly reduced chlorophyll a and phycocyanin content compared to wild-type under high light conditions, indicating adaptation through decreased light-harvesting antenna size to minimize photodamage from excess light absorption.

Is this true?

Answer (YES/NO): NO